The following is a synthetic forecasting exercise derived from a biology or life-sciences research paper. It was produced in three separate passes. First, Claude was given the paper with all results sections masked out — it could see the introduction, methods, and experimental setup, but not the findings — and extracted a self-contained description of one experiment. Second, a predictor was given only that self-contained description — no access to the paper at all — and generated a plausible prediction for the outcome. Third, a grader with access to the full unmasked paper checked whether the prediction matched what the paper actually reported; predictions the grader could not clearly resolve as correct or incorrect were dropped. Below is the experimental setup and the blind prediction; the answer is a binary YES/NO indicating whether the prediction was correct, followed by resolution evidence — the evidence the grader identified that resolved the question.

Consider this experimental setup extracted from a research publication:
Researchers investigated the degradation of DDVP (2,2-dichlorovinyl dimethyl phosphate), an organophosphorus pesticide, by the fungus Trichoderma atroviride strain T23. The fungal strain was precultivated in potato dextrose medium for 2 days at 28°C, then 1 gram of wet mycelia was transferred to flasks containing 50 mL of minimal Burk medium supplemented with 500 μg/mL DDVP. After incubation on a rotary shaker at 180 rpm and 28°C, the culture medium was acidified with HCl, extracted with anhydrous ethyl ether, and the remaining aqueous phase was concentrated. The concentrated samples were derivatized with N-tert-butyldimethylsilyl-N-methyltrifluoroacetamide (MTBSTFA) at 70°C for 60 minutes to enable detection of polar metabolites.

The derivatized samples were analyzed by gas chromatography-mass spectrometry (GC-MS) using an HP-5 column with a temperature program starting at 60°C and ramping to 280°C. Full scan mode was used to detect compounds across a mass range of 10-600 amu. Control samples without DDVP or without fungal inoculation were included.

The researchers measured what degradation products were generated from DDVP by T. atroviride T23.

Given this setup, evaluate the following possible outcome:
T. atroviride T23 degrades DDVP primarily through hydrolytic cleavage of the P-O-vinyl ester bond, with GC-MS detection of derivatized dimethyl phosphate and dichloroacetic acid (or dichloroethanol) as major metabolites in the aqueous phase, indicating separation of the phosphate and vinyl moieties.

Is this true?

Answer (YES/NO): YES